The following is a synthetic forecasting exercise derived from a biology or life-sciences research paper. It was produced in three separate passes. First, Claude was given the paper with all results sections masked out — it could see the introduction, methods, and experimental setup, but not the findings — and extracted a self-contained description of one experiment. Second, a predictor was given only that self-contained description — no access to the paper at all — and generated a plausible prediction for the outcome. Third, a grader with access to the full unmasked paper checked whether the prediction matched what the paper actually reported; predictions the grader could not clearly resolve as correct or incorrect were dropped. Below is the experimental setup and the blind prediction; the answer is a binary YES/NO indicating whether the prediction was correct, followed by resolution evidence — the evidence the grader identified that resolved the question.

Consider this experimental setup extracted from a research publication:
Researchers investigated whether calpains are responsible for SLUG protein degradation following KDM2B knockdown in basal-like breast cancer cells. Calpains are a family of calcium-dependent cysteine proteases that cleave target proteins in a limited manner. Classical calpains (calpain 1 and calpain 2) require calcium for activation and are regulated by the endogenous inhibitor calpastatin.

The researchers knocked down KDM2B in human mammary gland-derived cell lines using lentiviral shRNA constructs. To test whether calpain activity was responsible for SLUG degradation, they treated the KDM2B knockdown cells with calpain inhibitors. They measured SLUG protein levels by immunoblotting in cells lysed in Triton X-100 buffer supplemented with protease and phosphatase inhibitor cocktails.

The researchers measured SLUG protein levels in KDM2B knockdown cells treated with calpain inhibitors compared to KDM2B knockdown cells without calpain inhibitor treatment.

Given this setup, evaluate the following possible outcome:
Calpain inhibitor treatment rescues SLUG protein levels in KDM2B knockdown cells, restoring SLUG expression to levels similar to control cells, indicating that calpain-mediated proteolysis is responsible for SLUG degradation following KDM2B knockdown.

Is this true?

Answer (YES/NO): NO